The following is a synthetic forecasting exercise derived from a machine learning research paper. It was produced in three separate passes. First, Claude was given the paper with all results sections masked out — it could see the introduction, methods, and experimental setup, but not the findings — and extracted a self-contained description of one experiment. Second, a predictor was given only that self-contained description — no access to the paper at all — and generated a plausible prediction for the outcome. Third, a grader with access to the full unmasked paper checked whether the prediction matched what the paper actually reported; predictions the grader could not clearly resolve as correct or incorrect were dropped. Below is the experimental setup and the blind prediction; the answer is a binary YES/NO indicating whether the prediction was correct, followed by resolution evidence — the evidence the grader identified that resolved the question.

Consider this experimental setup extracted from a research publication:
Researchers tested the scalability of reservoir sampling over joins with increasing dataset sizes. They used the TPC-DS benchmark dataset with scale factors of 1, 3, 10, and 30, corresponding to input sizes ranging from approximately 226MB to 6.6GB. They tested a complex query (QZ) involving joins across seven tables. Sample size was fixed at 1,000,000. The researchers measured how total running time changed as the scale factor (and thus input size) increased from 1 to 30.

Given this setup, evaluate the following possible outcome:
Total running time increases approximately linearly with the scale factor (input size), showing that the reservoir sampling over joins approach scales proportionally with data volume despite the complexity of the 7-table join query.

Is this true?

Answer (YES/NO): YES